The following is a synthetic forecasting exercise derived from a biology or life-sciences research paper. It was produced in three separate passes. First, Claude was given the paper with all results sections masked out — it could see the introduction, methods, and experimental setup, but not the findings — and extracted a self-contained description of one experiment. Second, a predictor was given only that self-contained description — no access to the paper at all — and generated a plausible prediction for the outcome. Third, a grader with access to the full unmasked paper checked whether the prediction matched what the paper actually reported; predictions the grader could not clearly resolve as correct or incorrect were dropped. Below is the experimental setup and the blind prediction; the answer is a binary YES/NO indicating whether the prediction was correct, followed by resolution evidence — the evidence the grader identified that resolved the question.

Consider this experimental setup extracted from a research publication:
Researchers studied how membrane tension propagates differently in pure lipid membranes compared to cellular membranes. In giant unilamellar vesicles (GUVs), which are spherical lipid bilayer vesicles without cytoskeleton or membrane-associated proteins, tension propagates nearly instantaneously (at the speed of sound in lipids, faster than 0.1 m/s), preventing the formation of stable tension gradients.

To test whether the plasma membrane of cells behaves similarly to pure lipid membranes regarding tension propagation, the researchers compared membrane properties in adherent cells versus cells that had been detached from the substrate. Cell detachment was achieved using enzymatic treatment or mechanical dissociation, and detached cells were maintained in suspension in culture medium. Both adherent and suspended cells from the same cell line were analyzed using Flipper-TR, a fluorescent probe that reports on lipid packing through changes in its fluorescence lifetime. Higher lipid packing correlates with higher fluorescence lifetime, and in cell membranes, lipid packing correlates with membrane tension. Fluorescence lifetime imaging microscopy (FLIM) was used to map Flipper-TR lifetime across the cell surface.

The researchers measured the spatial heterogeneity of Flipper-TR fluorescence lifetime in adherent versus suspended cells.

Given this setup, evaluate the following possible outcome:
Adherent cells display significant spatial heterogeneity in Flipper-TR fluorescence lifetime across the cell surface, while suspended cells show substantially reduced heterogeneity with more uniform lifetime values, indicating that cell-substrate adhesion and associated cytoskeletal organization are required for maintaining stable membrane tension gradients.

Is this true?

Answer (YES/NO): YES